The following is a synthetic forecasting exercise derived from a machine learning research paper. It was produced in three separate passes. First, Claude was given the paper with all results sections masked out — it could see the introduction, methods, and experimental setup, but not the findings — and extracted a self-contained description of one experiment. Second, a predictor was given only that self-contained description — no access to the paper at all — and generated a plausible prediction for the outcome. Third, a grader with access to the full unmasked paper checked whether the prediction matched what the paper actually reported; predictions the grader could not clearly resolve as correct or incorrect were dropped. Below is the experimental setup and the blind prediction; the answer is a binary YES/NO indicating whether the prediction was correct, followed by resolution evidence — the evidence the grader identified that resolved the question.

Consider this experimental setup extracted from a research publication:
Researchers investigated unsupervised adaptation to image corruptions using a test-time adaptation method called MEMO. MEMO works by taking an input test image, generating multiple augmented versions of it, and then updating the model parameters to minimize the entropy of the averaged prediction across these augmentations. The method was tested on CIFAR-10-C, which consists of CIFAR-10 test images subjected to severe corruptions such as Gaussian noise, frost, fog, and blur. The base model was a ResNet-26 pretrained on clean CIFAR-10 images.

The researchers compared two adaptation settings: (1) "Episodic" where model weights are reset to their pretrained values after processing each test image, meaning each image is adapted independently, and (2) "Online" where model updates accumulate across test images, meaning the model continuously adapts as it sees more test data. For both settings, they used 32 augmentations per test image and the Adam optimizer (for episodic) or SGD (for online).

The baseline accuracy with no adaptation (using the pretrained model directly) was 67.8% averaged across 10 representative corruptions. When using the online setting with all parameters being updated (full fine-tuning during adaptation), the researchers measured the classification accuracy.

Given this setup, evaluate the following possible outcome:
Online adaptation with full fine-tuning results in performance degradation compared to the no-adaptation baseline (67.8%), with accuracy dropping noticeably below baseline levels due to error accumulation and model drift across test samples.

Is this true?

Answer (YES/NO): NO